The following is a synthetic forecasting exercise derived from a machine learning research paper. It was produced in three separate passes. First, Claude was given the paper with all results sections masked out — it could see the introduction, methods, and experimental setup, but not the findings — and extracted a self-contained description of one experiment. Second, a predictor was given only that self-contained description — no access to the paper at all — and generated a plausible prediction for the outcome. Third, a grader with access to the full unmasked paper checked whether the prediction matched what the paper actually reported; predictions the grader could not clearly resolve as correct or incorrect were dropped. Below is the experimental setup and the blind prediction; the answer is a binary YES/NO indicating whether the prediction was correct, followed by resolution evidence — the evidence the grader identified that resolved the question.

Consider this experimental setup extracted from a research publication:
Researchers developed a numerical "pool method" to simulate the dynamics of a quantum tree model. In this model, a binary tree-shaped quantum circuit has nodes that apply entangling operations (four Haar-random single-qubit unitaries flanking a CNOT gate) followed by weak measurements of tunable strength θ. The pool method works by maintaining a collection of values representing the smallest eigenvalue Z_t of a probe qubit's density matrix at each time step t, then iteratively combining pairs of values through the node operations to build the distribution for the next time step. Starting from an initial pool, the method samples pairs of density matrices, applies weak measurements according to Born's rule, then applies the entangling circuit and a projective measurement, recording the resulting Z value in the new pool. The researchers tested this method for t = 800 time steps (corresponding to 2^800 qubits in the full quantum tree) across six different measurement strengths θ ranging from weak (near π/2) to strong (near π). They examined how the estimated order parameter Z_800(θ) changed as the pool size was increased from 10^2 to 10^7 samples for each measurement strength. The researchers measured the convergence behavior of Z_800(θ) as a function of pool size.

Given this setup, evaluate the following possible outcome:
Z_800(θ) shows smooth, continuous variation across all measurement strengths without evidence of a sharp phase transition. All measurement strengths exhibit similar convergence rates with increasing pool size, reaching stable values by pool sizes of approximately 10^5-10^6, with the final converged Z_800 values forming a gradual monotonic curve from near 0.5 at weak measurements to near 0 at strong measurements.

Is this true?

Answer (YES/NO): NO